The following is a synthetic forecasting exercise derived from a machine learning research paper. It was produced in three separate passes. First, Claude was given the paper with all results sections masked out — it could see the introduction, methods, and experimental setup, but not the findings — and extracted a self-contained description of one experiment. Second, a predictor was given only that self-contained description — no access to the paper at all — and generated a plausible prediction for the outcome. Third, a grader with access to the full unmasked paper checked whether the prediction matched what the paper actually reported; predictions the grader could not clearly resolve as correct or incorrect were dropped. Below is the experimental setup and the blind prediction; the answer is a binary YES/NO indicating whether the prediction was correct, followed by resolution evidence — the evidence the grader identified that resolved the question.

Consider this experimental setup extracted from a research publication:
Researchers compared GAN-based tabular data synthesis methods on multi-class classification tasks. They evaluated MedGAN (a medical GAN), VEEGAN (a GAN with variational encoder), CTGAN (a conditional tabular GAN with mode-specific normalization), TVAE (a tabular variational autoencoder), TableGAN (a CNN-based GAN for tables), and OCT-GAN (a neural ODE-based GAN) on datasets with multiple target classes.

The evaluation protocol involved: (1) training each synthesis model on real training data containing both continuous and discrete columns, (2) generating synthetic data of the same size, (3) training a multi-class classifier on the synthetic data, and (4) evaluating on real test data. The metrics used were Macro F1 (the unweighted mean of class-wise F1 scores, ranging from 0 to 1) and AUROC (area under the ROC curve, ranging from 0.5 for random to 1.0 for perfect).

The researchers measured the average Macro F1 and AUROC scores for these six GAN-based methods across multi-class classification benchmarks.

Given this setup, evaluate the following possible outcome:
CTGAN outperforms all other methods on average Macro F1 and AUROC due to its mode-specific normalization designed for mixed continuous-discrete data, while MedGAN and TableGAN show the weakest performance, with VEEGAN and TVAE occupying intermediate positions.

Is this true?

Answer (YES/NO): NO